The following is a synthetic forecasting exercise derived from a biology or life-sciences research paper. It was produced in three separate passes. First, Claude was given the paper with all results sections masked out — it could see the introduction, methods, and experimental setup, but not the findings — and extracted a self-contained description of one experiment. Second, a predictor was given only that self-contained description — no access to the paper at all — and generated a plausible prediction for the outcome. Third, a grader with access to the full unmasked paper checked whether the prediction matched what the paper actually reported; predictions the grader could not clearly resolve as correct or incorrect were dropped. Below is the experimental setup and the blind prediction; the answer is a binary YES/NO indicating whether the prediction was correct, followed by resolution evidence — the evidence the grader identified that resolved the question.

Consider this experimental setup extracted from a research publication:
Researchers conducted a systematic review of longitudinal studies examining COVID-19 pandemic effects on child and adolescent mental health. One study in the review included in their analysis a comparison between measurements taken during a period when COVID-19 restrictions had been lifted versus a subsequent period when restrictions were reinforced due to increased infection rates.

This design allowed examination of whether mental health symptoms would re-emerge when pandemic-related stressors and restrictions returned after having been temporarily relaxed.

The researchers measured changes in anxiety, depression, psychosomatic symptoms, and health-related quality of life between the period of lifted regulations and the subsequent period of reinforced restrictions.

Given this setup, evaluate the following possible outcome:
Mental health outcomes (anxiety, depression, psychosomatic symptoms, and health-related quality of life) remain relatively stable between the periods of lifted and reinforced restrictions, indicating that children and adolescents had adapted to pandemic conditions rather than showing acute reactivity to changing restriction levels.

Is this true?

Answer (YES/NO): NO